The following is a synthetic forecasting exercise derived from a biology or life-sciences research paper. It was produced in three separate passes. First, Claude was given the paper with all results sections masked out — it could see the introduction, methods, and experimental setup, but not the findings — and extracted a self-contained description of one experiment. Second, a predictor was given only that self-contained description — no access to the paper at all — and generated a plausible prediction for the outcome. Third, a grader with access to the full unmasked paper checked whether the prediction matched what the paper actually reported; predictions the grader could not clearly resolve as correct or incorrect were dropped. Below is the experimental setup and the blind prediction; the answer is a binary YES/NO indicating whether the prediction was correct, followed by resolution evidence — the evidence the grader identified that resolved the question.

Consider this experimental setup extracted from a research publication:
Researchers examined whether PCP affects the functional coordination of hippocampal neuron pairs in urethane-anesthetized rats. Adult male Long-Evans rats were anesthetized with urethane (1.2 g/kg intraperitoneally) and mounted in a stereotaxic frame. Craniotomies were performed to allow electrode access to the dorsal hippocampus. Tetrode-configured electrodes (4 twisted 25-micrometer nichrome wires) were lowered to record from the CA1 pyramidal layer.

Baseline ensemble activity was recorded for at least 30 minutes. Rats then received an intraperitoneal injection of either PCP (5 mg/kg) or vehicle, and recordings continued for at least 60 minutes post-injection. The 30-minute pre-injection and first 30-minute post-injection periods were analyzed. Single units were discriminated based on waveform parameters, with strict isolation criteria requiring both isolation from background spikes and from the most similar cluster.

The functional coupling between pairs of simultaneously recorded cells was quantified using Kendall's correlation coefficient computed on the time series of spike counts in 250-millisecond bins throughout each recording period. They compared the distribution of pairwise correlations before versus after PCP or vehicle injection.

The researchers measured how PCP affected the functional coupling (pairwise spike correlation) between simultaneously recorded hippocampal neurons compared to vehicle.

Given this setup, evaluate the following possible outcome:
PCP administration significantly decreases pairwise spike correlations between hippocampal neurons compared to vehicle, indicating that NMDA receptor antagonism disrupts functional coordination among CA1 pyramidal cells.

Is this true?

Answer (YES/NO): NO